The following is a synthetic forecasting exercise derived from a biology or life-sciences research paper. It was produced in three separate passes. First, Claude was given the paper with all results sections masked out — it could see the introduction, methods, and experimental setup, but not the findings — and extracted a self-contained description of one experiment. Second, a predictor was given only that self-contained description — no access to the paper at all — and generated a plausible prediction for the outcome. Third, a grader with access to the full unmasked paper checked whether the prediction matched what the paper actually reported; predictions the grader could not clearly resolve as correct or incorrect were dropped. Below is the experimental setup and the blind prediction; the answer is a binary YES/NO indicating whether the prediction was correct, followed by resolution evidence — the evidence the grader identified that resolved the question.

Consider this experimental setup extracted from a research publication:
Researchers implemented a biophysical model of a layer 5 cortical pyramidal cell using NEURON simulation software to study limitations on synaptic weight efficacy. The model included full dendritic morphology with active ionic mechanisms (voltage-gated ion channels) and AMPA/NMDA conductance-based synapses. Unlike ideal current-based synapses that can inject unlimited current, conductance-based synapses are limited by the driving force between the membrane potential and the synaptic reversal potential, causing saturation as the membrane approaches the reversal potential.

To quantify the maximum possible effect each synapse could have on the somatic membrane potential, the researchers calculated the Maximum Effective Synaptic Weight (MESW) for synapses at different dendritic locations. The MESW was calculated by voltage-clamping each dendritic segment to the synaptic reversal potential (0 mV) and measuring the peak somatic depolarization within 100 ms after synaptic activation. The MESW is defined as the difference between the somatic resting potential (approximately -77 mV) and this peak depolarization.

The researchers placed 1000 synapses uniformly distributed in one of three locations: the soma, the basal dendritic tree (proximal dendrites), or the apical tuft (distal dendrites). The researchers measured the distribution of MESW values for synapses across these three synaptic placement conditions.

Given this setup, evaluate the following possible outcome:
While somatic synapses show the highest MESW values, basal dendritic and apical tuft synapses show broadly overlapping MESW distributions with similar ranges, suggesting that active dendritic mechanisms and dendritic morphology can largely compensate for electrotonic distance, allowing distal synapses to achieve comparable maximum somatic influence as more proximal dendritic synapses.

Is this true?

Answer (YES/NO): NO